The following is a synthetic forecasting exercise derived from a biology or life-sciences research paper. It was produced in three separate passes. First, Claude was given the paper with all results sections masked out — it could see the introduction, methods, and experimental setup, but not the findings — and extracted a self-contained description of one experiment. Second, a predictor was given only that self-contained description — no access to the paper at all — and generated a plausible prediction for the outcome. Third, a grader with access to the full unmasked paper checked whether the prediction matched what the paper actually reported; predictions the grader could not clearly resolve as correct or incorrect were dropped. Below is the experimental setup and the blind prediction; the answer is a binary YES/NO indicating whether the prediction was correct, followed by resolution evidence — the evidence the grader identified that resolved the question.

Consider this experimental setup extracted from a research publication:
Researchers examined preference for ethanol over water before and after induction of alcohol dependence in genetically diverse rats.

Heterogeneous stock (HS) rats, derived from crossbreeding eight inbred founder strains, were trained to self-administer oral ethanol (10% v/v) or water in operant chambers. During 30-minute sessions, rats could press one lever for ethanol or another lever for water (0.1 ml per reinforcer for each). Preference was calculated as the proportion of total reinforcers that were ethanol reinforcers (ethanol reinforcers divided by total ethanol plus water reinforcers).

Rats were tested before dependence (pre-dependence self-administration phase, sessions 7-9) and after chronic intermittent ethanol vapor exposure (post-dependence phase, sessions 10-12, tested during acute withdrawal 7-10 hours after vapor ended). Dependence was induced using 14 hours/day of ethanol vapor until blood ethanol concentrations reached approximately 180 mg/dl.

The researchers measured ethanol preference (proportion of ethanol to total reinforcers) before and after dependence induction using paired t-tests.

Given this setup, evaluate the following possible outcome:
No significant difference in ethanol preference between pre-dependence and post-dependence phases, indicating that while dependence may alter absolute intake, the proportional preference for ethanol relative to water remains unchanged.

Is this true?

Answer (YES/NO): NO